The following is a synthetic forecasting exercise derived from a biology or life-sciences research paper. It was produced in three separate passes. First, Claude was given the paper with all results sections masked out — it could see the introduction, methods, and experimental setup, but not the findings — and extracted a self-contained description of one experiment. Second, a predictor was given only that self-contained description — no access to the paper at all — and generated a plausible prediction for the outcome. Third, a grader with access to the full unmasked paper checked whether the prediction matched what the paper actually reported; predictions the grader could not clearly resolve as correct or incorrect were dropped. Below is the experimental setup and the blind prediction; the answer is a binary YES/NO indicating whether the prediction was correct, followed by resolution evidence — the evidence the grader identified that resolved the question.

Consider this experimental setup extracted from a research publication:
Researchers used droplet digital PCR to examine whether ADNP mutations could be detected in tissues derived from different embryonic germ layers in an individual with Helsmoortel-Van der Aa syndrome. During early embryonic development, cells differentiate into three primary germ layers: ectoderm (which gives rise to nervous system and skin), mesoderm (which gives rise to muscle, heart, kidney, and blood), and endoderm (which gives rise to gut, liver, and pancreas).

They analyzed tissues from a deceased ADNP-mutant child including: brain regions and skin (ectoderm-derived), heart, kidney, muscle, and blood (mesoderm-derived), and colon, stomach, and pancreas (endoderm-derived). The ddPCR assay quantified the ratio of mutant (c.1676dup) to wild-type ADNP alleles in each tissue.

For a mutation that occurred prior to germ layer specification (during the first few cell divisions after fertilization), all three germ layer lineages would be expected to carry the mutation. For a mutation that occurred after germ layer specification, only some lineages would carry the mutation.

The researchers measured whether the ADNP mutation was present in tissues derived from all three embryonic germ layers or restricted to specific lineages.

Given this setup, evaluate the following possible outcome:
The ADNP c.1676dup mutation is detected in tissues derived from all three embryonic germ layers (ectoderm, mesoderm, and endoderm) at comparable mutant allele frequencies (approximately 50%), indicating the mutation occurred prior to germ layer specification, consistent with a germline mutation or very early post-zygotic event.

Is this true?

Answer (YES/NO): NO